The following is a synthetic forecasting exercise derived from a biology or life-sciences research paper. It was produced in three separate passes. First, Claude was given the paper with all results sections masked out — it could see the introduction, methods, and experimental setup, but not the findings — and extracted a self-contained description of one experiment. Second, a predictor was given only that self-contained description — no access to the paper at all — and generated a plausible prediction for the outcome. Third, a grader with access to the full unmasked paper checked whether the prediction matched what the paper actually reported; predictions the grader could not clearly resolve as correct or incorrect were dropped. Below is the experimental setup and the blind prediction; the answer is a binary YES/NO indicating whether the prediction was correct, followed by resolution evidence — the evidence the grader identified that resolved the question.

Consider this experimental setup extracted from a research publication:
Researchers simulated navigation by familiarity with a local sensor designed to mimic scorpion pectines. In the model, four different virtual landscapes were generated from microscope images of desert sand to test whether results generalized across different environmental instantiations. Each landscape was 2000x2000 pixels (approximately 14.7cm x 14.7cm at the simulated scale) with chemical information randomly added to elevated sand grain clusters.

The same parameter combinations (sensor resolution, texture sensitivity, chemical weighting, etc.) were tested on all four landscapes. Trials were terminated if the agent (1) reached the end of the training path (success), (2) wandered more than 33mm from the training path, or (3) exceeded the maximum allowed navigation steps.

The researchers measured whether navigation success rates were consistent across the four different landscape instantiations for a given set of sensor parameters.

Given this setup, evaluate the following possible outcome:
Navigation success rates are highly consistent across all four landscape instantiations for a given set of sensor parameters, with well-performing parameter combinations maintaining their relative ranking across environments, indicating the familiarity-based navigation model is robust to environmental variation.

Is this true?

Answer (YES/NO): NO